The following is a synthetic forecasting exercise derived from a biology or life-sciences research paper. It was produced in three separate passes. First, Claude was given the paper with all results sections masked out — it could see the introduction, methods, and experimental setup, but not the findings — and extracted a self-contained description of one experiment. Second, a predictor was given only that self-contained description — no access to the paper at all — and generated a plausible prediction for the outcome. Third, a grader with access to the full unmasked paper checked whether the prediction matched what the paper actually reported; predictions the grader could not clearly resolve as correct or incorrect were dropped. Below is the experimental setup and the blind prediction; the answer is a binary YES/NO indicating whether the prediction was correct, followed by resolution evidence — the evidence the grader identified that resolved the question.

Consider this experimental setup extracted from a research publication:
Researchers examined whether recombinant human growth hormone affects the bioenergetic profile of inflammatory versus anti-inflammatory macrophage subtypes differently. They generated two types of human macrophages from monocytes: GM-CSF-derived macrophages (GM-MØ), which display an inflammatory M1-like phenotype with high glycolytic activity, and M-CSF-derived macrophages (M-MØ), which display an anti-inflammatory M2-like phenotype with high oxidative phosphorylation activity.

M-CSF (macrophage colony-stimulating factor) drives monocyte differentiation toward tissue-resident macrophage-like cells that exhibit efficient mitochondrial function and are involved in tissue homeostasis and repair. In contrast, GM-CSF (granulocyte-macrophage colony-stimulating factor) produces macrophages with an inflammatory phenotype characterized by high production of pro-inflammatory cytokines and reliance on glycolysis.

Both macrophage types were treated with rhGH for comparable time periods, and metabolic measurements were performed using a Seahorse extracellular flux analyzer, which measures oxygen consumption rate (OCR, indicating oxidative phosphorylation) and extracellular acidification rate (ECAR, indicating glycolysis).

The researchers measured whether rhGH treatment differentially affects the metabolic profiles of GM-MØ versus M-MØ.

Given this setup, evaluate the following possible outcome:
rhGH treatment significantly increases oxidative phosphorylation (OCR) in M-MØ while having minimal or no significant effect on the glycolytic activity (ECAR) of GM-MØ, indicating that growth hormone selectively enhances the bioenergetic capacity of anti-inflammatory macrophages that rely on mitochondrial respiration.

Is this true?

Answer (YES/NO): NO